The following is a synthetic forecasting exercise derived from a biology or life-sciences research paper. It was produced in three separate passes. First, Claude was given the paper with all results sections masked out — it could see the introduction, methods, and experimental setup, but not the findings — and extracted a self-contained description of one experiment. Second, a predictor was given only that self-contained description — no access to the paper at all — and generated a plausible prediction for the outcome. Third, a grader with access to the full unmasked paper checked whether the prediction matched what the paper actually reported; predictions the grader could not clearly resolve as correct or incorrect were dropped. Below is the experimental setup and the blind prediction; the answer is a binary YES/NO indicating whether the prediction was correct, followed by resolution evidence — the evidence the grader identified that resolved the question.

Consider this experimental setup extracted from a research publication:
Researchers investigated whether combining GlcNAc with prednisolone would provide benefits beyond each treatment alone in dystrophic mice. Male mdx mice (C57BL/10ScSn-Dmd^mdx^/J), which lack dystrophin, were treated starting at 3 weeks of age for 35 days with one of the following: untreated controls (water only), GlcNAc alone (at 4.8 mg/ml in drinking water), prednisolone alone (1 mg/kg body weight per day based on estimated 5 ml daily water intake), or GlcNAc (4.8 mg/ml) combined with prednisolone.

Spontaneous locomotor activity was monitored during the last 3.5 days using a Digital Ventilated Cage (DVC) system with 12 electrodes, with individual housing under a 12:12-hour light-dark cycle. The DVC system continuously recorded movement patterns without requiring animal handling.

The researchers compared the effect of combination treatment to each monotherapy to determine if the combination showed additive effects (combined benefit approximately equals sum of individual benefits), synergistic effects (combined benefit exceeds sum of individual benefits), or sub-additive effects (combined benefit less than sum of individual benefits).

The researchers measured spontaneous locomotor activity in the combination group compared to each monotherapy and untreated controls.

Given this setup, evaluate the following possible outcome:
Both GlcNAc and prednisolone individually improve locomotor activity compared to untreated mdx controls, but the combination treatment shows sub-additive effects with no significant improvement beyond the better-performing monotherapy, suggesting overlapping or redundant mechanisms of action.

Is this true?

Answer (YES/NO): NO